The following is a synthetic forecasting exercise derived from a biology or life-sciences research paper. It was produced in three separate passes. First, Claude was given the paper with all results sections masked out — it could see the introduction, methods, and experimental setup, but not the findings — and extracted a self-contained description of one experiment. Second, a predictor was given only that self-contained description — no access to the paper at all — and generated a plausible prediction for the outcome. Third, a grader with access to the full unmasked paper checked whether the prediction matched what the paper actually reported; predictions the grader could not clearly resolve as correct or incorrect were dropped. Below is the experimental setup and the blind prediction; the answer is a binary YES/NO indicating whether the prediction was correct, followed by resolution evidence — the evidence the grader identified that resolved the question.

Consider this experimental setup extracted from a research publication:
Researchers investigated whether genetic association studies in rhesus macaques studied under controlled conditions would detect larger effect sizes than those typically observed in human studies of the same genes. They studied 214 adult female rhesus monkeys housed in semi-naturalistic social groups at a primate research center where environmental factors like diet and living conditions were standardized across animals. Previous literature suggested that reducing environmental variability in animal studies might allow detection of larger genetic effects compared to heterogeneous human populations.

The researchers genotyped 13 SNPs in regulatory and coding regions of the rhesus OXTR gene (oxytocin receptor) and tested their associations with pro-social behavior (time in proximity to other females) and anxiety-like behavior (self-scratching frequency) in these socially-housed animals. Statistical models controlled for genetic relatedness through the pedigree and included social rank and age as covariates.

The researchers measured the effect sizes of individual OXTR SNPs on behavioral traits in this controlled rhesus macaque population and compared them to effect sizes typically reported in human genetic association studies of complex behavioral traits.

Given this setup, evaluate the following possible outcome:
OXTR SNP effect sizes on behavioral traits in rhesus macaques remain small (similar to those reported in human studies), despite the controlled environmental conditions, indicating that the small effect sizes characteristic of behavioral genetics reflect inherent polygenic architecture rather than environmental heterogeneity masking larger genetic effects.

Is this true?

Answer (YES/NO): YES